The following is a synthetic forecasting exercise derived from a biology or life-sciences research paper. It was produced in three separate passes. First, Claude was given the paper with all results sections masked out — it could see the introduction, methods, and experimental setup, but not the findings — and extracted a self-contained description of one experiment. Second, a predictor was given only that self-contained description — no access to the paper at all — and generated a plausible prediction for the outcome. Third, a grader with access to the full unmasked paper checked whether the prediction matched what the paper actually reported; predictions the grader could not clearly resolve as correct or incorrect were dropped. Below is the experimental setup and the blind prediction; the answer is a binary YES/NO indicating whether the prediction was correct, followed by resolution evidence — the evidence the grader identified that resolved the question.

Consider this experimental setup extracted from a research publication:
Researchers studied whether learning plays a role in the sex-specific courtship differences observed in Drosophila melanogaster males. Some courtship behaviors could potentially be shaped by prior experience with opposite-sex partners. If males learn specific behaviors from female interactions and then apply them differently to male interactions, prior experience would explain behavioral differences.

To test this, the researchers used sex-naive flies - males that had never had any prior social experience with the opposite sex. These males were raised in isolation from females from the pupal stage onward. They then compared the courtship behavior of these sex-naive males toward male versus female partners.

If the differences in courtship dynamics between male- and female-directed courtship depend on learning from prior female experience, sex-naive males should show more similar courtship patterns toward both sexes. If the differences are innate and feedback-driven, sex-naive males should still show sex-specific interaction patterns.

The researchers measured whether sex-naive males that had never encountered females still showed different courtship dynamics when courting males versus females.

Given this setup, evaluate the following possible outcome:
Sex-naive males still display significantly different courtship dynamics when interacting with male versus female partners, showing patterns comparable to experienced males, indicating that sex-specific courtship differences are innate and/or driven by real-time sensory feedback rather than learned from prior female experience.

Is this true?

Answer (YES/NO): YES